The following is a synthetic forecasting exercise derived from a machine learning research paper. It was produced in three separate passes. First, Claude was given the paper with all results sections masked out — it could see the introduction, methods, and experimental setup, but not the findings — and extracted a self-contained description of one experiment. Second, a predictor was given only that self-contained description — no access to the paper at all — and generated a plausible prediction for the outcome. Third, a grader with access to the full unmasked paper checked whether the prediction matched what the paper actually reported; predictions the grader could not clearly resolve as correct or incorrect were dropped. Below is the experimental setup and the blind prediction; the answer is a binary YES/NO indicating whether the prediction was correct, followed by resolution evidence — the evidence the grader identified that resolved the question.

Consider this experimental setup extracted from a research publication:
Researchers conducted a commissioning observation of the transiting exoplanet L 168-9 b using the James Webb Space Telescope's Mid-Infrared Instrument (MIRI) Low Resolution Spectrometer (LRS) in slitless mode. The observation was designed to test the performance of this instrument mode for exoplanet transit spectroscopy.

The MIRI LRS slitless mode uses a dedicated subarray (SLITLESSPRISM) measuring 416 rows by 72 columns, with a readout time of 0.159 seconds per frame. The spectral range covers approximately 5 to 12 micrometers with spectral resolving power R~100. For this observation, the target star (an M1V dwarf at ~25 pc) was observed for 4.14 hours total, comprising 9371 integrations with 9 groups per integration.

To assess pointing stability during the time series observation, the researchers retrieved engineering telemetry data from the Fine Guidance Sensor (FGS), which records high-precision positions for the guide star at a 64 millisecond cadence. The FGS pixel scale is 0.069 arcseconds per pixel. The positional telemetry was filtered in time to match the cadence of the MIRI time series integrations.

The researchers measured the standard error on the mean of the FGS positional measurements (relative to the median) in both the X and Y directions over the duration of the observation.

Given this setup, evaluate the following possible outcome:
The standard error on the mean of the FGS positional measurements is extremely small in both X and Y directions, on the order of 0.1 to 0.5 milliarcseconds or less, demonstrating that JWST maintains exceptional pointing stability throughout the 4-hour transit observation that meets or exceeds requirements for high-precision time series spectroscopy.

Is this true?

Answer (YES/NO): YES